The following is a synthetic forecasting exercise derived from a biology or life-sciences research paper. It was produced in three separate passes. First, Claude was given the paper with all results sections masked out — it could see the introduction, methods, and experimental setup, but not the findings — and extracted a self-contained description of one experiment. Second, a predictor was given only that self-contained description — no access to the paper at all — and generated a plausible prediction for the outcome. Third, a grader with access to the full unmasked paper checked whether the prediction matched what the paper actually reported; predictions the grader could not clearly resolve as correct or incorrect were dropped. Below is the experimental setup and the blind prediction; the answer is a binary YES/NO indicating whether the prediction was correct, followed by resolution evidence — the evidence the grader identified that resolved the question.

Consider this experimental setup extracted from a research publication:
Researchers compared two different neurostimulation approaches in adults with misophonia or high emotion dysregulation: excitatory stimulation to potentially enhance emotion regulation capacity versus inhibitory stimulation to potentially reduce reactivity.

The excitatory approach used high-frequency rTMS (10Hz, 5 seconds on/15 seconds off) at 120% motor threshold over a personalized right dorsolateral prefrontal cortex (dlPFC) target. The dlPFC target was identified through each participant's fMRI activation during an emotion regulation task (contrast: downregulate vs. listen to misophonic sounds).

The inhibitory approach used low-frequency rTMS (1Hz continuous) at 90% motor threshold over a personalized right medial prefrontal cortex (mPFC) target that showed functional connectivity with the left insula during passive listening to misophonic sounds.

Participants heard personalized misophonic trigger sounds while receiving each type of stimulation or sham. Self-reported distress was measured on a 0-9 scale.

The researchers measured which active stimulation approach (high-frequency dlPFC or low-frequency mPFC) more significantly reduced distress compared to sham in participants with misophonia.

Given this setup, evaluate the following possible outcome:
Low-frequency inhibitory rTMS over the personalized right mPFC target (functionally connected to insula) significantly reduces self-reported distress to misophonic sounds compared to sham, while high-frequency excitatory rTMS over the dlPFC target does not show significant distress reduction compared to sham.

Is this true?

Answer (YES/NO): NO